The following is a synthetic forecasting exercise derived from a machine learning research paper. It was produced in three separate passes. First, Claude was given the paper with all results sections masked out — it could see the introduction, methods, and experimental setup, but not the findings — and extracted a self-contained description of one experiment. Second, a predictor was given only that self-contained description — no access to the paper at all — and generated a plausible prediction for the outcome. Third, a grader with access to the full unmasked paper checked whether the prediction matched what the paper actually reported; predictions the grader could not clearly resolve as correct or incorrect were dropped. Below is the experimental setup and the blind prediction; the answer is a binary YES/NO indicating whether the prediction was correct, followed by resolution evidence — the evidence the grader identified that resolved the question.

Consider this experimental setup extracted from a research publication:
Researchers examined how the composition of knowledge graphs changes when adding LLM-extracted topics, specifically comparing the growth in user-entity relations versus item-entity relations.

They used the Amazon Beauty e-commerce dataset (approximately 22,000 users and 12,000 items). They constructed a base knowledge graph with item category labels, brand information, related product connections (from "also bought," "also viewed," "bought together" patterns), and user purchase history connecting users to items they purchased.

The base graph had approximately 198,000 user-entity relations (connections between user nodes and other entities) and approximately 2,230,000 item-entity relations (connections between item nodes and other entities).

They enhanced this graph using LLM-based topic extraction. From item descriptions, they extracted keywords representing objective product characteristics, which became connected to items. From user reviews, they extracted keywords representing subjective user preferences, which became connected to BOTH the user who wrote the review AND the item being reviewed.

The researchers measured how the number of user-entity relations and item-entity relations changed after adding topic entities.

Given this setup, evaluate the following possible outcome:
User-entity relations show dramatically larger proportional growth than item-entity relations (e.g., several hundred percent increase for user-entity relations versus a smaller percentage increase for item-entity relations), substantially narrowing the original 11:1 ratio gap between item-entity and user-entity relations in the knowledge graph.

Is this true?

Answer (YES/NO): YES